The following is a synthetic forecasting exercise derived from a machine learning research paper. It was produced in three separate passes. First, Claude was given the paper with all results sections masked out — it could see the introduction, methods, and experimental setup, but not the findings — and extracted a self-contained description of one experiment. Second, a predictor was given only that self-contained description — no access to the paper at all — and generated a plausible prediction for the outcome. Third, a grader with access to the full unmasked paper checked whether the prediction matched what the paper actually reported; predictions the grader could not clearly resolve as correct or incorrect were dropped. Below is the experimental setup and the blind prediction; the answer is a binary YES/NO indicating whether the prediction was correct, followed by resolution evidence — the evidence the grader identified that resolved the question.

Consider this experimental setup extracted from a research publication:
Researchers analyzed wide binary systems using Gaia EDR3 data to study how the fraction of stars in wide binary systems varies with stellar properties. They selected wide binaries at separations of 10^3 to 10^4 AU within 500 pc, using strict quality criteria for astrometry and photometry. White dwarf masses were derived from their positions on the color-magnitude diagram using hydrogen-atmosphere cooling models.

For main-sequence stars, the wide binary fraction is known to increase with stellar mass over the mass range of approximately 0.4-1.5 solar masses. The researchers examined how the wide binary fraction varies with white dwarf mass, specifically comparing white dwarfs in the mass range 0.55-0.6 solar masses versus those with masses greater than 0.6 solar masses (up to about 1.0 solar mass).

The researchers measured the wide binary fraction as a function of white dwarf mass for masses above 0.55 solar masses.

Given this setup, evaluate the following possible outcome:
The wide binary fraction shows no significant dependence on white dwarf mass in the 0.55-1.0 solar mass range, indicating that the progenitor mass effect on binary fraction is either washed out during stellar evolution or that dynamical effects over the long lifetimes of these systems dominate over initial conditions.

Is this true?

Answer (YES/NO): NO